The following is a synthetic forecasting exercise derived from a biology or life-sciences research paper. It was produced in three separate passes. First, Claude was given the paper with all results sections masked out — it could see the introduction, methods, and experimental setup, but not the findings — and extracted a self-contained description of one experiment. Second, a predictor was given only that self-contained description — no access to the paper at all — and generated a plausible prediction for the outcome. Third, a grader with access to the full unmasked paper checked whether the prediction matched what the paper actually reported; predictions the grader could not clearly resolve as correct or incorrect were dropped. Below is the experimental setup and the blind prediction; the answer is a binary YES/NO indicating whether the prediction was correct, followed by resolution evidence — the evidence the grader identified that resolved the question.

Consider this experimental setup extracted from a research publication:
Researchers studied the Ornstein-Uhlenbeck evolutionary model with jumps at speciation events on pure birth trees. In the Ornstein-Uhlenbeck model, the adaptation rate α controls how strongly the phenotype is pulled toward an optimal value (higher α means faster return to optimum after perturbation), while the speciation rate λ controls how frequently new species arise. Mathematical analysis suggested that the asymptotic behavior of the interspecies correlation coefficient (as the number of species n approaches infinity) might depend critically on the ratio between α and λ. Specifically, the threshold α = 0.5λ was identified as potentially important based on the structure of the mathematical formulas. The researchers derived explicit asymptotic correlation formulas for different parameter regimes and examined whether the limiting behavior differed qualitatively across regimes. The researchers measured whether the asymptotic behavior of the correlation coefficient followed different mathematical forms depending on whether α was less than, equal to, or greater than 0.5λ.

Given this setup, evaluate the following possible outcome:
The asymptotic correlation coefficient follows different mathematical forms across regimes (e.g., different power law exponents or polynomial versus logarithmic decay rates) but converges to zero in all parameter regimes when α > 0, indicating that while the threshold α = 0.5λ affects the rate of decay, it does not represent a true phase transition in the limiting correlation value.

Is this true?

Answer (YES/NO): NO